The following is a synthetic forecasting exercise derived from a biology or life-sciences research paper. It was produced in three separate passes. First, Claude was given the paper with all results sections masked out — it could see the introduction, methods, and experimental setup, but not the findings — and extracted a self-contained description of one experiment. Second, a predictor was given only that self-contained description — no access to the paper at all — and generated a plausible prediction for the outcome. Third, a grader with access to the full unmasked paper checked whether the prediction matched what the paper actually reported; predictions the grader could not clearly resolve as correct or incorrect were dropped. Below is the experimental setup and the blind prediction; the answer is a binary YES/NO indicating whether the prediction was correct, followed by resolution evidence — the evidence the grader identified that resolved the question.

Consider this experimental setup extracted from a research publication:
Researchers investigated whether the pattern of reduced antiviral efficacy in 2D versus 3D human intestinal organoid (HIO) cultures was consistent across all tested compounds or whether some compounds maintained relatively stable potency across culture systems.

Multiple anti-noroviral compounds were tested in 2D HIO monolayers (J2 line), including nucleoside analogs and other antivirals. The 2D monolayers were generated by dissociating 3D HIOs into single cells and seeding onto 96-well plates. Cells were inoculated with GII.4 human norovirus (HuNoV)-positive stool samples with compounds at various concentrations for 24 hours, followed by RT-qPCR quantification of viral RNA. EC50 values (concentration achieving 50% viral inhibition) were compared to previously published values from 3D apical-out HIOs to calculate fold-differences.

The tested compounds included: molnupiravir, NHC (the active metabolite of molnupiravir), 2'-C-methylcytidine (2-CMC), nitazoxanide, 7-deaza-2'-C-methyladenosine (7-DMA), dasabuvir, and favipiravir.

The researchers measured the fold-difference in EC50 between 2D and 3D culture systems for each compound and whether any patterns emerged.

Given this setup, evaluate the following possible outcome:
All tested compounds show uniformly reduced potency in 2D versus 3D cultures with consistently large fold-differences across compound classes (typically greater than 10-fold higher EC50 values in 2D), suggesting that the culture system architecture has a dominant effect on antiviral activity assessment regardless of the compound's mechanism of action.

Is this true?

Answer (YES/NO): NO